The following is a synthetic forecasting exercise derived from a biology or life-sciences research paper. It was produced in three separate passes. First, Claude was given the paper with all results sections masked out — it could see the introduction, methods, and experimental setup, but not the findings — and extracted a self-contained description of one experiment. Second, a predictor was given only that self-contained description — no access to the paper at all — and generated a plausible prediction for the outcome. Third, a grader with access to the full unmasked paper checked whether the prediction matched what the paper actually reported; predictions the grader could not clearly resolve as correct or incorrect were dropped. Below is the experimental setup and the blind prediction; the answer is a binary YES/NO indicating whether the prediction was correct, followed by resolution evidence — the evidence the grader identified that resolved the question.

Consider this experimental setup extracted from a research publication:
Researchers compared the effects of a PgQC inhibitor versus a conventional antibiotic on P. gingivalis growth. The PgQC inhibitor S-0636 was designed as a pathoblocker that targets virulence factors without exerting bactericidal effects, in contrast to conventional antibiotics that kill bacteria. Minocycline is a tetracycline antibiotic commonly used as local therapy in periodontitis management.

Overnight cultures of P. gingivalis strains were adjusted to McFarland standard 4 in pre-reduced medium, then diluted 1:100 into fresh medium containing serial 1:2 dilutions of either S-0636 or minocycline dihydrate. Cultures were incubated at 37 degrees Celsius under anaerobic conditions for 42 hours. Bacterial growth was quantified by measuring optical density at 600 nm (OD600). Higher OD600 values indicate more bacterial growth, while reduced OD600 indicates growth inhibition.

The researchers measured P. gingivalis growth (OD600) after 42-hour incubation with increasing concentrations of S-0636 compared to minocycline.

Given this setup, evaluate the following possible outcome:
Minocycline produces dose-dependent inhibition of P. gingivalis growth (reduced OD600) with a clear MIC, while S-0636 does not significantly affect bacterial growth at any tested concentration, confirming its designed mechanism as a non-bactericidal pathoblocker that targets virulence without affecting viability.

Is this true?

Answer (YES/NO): NO